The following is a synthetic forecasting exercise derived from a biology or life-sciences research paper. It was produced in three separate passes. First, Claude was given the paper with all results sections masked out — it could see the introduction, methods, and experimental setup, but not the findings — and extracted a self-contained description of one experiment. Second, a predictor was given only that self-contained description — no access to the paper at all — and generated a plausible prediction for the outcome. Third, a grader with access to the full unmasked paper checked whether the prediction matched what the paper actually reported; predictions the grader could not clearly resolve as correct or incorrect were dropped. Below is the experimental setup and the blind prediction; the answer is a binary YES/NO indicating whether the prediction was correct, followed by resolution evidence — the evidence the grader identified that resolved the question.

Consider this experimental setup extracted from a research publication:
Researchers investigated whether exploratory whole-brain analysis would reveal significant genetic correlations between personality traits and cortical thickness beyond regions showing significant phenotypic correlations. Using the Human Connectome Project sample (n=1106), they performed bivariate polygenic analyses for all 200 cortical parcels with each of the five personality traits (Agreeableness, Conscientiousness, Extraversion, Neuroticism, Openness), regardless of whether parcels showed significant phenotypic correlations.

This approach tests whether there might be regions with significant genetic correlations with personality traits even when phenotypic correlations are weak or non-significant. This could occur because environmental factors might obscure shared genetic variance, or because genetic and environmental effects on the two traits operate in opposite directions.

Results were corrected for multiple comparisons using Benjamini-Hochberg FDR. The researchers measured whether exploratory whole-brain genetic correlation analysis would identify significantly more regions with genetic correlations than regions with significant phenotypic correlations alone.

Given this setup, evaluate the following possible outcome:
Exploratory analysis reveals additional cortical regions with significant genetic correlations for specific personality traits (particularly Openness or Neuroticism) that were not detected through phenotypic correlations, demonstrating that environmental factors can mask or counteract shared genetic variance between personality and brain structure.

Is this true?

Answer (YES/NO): NO